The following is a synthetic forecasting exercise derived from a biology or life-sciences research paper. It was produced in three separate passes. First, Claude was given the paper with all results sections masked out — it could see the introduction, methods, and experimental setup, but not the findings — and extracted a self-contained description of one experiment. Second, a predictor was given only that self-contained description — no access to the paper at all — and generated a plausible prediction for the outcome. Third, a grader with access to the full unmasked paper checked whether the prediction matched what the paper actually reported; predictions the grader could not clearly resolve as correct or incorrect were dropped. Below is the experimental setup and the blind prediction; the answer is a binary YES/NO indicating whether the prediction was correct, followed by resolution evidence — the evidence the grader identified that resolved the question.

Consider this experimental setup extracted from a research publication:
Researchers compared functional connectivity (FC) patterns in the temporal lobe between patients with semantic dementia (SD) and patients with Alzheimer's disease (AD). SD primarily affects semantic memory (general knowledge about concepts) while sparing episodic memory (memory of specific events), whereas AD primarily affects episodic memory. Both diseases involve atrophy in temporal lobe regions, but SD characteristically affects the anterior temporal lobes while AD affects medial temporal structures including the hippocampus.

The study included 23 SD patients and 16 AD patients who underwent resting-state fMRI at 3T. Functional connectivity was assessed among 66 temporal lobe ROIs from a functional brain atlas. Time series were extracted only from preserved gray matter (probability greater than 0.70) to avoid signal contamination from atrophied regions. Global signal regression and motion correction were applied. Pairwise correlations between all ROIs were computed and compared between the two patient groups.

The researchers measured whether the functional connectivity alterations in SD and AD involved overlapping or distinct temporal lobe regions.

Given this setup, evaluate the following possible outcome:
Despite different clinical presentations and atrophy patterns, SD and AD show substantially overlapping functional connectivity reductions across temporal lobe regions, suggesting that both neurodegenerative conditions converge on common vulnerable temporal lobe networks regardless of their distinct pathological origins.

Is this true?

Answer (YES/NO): NO